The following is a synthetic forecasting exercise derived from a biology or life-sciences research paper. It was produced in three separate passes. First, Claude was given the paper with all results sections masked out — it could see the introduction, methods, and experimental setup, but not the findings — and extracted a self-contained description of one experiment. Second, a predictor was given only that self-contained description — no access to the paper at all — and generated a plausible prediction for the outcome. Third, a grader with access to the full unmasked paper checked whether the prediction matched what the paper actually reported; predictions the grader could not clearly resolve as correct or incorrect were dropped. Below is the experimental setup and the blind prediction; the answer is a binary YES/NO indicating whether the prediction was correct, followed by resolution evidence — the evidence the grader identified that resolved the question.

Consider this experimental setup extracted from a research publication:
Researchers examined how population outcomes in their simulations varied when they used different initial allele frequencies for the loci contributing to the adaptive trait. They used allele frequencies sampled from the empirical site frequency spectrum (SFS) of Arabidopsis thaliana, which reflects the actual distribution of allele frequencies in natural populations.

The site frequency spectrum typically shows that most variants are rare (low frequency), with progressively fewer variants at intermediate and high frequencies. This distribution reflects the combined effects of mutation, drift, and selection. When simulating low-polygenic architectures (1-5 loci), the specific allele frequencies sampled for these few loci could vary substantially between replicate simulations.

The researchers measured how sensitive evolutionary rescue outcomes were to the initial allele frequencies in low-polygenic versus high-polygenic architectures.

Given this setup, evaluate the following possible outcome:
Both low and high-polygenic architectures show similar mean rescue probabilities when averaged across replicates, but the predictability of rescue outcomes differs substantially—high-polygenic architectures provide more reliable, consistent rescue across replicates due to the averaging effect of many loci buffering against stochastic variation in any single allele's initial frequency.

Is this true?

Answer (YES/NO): NO